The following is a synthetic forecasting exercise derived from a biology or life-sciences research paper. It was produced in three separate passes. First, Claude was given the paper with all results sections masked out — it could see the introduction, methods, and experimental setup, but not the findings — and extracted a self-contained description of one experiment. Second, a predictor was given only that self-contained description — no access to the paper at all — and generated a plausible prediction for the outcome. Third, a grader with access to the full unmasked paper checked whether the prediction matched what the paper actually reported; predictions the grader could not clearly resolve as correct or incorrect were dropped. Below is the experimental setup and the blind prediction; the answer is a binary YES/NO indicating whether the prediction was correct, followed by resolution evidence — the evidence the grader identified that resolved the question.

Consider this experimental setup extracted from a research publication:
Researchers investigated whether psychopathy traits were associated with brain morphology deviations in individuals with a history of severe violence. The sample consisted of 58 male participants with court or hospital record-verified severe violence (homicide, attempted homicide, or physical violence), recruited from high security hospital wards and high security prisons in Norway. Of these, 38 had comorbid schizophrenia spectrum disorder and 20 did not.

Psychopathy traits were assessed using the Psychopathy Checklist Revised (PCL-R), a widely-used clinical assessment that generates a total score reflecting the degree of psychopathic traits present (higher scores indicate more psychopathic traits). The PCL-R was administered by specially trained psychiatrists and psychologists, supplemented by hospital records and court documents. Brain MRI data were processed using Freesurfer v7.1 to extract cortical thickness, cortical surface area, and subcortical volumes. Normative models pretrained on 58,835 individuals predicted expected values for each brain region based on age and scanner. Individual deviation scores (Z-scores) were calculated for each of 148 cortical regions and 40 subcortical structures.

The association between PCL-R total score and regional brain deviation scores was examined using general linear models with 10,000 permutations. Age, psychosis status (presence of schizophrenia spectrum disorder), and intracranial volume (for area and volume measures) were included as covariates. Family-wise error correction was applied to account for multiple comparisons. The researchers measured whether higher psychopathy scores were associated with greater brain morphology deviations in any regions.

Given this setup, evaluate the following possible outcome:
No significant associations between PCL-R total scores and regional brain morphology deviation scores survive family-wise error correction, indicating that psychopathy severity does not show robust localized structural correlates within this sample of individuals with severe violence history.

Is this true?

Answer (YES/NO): YES